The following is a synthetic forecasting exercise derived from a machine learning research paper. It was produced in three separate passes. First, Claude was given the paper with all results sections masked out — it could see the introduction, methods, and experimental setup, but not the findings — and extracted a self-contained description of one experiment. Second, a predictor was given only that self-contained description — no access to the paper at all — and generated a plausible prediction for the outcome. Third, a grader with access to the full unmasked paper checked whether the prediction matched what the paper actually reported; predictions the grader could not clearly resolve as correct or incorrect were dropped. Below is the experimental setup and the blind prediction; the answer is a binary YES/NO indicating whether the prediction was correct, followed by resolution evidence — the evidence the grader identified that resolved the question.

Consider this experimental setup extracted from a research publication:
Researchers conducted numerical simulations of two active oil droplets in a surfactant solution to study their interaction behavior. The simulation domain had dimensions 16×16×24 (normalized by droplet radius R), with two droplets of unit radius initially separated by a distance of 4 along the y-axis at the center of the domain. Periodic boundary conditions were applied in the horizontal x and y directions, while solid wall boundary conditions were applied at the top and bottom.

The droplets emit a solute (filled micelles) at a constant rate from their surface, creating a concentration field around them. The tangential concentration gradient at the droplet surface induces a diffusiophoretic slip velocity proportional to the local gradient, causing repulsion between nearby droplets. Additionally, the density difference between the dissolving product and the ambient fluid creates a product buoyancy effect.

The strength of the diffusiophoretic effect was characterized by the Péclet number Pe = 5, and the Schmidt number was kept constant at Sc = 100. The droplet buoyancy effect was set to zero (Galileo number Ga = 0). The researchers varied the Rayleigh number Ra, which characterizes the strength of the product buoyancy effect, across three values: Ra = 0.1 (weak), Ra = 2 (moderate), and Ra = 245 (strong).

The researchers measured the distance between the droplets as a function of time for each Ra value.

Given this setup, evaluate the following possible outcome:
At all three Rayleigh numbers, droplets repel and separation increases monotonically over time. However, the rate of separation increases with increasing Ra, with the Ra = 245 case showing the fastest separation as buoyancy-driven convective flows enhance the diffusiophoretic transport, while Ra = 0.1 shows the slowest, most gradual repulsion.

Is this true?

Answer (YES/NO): NO